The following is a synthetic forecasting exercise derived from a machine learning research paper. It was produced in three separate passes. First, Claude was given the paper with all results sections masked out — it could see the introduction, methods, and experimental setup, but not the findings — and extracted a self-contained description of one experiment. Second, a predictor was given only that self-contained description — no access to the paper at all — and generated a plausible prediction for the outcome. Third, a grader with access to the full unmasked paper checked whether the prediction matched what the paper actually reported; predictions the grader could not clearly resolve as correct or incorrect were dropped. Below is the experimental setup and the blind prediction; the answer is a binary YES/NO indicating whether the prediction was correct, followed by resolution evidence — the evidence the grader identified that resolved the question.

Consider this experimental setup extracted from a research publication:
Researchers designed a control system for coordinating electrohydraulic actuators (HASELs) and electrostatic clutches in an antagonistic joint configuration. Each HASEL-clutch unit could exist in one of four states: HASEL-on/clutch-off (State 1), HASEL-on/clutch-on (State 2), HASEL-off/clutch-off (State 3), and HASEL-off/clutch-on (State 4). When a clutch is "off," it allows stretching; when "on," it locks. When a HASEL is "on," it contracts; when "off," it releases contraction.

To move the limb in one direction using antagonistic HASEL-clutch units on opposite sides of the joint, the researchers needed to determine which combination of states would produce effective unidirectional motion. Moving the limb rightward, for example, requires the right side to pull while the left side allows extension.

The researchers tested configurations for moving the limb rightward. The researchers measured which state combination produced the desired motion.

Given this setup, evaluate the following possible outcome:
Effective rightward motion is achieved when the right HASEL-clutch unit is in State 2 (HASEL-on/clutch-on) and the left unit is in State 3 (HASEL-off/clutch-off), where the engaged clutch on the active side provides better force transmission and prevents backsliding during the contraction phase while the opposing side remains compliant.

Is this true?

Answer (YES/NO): YES